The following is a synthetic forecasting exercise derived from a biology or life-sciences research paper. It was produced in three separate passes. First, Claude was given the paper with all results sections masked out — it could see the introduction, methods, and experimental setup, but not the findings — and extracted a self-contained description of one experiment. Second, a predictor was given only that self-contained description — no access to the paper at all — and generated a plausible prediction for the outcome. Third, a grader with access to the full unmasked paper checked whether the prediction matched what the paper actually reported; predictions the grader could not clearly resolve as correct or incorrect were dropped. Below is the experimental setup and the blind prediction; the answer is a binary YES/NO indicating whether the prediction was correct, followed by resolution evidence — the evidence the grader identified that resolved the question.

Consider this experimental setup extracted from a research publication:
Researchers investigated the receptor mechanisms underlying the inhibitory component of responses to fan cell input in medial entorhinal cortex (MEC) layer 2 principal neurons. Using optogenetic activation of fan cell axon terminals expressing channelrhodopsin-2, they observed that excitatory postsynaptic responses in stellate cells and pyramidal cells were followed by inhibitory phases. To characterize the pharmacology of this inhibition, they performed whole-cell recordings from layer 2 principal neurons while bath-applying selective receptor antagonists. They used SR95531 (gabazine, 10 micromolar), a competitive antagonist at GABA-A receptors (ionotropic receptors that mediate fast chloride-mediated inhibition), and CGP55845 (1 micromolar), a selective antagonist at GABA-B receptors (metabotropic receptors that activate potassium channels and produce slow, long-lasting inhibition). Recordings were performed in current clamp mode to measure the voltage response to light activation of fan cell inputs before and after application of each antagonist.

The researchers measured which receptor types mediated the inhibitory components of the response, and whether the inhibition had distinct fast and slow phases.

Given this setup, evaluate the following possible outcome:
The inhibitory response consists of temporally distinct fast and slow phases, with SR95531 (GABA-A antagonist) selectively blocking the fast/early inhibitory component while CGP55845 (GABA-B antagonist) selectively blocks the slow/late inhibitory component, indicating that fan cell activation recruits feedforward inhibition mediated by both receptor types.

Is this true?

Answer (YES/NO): YES